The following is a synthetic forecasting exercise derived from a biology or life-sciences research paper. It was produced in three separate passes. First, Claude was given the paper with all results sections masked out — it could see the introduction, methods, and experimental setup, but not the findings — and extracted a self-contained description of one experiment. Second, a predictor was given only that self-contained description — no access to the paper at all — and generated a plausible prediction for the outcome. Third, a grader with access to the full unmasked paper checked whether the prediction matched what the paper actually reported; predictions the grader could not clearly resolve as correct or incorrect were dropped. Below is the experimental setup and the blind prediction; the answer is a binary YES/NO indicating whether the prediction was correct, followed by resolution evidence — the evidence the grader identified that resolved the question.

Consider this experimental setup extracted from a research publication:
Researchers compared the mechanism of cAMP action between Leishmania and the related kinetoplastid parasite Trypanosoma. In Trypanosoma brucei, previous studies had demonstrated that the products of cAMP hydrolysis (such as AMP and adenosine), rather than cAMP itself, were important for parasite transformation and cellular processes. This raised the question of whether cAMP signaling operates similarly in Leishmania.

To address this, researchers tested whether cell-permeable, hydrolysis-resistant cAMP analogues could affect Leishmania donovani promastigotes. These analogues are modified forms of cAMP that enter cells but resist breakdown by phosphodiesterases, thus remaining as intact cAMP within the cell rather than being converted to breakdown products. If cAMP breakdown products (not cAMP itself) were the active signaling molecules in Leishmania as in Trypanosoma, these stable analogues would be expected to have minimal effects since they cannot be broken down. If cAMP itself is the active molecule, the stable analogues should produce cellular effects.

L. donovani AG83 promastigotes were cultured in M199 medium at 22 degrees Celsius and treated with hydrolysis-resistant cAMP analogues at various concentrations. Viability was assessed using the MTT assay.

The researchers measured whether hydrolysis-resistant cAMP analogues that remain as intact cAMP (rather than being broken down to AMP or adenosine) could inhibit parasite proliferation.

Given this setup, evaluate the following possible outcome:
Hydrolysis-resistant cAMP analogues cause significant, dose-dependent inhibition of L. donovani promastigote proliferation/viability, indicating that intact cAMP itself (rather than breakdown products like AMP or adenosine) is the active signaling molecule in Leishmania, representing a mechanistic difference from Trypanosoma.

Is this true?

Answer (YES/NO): YES